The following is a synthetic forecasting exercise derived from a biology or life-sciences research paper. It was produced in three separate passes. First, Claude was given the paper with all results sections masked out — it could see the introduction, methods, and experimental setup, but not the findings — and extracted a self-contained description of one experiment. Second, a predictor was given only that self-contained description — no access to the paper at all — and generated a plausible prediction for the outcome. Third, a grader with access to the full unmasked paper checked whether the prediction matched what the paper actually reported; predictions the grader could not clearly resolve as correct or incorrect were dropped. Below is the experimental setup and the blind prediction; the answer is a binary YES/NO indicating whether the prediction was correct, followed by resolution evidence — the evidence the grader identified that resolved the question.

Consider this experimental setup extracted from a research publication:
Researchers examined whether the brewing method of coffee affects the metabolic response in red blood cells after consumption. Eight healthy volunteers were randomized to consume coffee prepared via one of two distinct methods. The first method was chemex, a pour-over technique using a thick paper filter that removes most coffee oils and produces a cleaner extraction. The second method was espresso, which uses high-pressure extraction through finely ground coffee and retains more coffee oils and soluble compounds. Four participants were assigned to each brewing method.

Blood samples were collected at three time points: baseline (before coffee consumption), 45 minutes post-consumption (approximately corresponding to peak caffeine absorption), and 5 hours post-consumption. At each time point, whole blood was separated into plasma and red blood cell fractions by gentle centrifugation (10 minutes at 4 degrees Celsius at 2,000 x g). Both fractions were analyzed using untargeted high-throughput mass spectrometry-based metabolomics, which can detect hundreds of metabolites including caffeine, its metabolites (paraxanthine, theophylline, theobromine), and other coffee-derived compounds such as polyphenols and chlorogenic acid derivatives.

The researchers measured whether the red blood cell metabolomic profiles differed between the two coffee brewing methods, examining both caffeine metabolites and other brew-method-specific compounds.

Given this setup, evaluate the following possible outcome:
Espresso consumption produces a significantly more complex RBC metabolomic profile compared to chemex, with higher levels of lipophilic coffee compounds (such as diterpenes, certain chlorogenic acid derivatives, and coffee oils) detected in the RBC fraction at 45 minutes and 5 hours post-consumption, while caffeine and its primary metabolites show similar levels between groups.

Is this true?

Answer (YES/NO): NO